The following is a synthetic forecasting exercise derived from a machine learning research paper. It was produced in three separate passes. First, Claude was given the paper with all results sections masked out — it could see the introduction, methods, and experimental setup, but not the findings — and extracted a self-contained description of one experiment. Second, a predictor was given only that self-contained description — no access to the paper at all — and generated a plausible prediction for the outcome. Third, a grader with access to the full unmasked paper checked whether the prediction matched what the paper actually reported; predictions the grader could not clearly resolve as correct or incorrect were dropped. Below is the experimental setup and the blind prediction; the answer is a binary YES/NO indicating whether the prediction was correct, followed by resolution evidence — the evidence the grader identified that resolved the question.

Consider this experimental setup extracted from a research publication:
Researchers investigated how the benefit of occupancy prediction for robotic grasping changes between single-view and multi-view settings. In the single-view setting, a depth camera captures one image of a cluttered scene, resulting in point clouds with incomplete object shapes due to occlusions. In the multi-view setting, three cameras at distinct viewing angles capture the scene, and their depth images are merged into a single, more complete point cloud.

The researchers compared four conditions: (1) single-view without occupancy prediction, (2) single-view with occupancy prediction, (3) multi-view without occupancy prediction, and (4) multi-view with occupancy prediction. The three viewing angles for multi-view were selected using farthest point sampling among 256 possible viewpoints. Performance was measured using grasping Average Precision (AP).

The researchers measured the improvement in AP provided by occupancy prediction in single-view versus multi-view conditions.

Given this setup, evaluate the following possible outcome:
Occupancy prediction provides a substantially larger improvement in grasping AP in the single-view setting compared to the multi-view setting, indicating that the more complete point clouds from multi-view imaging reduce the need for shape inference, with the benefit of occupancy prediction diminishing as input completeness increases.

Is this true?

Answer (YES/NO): YES